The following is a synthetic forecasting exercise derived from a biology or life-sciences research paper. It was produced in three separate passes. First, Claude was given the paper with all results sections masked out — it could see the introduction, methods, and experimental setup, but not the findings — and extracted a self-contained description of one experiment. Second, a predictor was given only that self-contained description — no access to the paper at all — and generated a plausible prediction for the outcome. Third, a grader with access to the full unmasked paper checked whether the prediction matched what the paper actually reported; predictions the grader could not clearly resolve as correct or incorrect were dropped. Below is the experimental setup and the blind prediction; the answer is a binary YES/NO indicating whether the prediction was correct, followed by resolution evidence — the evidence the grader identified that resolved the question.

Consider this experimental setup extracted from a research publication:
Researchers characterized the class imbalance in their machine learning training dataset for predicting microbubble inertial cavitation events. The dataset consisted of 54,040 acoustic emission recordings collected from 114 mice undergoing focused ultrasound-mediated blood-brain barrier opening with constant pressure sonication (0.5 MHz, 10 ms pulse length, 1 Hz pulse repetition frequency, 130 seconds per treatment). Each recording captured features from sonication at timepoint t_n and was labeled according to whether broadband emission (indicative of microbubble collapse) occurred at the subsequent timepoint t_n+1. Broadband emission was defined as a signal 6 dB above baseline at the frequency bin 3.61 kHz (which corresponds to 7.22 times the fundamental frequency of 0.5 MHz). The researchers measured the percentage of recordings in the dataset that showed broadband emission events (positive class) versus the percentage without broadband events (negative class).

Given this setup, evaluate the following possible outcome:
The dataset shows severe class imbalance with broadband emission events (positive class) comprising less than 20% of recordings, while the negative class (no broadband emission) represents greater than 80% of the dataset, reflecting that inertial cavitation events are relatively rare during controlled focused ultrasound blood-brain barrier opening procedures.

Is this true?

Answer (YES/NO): YES